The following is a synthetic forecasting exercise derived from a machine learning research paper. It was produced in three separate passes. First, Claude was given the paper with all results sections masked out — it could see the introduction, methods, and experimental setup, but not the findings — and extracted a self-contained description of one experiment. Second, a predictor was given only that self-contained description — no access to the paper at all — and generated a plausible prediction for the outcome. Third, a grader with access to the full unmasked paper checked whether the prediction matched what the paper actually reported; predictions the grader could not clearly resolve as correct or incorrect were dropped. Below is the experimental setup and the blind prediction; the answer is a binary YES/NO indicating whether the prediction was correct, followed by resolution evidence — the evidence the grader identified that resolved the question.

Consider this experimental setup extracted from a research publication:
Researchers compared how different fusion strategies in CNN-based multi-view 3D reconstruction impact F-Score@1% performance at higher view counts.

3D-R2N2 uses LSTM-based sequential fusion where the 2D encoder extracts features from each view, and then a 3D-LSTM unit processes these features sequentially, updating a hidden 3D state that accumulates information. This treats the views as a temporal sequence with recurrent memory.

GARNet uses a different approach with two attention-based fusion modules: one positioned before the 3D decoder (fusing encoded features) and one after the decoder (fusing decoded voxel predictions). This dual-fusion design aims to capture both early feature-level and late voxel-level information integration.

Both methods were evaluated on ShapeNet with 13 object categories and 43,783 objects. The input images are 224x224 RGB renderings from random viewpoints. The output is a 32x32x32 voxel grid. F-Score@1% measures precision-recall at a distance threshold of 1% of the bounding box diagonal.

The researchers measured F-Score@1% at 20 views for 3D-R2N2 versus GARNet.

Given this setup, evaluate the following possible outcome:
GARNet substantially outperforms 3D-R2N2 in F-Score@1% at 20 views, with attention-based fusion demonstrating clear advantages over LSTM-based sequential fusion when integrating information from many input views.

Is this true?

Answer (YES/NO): YES